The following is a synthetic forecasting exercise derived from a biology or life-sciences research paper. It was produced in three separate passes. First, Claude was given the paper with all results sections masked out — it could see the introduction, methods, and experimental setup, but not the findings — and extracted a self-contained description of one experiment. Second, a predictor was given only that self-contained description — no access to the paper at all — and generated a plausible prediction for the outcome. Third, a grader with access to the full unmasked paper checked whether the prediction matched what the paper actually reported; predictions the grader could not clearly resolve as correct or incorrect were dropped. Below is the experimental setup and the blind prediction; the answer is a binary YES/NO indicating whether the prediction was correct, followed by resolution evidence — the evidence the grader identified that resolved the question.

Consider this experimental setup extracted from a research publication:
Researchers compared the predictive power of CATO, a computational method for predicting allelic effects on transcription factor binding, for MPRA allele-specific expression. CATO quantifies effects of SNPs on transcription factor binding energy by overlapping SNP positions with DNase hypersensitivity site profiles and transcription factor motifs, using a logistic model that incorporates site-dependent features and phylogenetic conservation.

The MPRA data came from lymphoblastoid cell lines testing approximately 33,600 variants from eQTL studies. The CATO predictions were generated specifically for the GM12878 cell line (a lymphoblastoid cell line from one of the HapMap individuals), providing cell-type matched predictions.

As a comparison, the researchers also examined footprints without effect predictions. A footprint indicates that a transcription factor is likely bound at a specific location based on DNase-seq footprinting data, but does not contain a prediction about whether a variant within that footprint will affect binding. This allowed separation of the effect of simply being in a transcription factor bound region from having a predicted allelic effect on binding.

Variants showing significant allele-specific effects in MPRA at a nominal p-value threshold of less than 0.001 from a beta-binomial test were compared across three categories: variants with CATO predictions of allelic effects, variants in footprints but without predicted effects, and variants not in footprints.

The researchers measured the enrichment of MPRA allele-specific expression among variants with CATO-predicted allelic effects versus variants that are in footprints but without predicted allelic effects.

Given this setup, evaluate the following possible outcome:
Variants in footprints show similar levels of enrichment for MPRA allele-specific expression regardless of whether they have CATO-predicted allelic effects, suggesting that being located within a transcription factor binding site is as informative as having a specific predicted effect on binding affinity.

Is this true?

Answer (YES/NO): NO